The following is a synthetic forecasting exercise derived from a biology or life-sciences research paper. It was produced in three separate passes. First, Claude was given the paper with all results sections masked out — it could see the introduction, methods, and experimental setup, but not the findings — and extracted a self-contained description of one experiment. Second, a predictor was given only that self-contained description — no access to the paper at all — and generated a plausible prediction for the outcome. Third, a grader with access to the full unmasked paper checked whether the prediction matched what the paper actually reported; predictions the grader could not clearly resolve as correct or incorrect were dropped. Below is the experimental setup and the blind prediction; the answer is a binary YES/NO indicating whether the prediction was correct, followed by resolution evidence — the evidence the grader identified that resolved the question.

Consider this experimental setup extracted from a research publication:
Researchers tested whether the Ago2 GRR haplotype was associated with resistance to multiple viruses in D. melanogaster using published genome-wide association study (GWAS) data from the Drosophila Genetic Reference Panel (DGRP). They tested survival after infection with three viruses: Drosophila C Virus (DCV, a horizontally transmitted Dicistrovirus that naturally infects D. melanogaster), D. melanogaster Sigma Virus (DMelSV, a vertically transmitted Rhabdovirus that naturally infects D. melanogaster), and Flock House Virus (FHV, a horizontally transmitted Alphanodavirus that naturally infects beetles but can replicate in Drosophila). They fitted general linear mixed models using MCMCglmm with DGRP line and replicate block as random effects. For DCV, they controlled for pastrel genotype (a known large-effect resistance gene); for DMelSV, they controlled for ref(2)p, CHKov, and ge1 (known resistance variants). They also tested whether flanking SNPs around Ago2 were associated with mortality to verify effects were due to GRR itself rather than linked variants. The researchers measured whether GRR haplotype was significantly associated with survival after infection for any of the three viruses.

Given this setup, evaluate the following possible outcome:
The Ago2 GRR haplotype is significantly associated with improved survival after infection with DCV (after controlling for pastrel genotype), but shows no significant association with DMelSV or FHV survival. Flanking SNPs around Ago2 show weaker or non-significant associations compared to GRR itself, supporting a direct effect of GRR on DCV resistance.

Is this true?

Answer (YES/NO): NO